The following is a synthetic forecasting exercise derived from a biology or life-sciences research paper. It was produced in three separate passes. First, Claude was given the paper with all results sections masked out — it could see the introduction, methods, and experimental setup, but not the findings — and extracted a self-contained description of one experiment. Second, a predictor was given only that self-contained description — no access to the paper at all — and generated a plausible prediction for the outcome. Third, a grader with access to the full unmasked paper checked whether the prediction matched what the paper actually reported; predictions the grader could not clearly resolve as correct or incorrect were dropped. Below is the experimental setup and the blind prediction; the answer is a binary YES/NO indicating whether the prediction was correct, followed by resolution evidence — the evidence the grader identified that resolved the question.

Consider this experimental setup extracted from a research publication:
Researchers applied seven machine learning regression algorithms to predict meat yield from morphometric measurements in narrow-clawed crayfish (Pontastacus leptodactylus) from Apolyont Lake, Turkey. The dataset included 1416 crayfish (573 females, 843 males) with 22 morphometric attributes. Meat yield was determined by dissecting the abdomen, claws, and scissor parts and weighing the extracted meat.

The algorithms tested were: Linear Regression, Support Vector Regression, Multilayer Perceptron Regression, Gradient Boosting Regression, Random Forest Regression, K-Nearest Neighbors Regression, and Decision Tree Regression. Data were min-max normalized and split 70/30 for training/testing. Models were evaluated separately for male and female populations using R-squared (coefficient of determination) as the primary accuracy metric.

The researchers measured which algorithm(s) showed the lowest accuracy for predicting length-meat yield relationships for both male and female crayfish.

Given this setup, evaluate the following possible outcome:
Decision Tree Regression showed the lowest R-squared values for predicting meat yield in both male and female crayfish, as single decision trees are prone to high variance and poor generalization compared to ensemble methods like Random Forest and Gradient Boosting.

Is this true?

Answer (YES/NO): NO